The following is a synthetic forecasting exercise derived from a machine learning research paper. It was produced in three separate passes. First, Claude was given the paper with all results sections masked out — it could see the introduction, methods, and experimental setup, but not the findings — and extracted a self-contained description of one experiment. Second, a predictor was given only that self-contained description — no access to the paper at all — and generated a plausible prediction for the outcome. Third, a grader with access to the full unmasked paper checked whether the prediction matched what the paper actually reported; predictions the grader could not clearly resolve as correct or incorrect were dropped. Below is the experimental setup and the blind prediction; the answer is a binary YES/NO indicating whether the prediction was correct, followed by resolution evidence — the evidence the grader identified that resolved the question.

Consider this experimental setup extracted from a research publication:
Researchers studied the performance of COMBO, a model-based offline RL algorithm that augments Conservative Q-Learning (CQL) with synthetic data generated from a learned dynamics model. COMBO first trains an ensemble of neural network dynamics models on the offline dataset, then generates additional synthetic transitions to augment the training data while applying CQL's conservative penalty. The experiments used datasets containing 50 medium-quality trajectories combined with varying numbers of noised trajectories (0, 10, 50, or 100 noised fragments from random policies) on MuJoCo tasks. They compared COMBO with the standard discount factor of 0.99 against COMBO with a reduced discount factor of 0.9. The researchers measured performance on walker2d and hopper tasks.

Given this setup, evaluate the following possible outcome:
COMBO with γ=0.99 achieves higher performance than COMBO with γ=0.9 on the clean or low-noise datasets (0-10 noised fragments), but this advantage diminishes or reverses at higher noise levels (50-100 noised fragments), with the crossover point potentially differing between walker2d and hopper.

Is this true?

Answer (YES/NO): NO